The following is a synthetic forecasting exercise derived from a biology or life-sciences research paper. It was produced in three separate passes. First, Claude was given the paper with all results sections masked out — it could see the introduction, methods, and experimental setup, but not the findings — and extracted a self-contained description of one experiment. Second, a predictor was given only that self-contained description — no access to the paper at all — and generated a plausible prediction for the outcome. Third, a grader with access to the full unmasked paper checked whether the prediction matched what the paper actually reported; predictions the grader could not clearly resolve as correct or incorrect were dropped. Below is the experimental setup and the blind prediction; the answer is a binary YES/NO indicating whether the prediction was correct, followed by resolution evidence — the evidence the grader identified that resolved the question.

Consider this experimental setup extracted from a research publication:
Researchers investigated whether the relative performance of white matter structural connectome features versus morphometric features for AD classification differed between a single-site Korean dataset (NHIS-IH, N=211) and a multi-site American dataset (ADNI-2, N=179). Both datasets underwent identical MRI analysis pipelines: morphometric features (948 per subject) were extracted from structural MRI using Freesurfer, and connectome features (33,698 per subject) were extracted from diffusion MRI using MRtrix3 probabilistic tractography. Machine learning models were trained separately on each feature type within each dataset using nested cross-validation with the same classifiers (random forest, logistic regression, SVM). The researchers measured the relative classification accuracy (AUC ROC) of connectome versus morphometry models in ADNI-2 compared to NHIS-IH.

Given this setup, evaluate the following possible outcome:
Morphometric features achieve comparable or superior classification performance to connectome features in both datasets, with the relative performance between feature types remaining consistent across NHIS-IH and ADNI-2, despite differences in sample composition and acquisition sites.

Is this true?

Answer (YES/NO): NO